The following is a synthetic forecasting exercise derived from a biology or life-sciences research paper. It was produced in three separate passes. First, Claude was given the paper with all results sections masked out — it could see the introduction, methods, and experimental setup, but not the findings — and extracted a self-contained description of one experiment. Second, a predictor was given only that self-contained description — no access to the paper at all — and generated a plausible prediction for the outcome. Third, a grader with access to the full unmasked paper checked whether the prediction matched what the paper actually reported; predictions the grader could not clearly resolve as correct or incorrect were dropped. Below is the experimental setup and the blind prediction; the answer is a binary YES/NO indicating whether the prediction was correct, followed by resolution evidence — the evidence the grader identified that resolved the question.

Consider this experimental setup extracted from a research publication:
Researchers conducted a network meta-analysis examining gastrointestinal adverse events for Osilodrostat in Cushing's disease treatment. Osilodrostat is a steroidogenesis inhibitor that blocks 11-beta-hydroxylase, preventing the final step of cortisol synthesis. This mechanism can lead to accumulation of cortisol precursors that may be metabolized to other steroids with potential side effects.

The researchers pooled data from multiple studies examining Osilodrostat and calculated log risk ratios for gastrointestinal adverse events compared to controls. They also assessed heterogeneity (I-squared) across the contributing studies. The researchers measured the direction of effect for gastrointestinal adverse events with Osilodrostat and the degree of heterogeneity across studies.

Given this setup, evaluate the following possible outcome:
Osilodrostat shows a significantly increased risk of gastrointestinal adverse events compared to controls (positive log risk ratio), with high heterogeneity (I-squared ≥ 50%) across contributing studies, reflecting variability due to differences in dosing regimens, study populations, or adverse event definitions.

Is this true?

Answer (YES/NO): NO